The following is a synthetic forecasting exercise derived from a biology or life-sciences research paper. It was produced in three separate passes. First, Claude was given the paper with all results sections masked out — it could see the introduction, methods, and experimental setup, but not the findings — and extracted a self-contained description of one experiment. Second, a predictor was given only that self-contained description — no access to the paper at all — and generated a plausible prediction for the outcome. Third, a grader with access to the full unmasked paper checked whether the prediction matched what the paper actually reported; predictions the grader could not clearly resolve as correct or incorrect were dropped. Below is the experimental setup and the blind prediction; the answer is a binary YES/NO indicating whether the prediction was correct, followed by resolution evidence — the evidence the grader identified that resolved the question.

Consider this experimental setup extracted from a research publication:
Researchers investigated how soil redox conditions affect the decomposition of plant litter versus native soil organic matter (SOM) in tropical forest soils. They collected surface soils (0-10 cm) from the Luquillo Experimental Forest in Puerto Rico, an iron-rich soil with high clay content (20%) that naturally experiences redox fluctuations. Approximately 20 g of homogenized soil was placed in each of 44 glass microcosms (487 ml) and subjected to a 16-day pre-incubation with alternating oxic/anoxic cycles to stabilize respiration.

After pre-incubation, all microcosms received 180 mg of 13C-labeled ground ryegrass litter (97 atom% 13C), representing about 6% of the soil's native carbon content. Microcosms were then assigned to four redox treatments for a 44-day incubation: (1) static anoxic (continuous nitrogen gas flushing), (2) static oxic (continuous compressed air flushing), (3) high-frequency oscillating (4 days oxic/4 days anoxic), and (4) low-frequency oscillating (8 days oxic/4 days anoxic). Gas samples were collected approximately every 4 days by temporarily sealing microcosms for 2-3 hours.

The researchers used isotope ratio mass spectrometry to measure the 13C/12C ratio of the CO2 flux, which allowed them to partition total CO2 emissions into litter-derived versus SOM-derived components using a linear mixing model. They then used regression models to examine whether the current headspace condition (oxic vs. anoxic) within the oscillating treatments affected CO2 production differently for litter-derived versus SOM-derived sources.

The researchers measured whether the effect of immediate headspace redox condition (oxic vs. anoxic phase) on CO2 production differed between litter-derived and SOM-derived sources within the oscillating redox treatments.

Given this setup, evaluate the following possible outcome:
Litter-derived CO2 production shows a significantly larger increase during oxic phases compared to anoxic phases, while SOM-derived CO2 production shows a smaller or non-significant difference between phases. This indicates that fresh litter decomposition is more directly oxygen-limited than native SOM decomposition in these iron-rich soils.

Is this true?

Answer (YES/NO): NO